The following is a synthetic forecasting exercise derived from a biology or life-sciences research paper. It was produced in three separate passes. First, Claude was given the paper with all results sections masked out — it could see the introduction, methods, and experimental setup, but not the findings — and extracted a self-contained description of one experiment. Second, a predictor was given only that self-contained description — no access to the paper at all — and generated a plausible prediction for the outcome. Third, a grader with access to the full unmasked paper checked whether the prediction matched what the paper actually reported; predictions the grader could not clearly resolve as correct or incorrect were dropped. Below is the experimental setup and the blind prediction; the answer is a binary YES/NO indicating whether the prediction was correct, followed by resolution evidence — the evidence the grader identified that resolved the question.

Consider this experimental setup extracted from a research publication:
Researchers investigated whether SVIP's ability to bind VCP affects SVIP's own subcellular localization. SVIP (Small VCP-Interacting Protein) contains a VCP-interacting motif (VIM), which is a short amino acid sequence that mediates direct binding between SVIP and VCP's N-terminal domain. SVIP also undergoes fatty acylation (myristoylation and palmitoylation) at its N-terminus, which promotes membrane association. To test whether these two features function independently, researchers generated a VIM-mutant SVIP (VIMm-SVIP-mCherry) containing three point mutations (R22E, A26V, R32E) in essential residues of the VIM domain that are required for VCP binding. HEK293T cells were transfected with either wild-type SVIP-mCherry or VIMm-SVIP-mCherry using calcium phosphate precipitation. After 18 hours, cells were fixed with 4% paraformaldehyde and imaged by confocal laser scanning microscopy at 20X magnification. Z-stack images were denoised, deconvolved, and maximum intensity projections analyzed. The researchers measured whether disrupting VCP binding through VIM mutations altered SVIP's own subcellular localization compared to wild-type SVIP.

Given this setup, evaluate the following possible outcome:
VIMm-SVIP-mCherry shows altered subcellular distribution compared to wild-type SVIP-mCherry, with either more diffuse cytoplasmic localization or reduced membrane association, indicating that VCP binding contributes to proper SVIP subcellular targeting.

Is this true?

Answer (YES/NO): NO